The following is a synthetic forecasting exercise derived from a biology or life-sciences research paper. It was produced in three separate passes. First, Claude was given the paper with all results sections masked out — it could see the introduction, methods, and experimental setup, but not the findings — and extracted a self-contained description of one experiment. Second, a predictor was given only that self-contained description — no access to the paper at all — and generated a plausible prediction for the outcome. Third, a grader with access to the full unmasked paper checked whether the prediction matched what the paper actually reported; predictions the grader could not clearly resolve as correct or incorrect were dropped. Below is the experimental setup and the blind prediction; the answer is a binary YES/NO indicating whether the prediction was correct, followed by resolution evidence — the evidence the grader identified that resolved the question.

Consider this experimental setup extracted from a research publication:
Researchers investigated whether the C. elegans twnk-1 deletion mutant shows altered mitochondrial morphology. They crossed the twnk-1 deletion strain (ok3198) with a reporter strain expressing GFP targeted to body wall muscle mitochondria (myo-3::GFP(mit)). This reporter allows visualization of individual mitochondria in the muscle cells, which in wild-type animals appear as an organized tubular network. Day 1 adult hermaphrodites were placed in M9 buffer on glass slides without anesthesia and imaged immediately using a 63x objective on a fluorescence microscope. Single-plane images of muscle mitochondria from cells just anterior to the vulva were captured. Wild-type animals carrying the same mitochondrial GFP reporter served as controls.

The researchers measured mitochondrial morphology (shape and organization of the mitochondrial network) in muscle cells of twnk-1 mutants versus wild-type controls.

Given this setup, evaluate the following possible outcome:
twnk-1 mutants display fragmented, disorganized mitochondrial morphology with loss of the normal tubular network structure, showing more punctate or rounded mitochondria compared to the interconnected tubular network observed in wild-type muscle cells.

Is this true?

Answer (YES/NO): YES